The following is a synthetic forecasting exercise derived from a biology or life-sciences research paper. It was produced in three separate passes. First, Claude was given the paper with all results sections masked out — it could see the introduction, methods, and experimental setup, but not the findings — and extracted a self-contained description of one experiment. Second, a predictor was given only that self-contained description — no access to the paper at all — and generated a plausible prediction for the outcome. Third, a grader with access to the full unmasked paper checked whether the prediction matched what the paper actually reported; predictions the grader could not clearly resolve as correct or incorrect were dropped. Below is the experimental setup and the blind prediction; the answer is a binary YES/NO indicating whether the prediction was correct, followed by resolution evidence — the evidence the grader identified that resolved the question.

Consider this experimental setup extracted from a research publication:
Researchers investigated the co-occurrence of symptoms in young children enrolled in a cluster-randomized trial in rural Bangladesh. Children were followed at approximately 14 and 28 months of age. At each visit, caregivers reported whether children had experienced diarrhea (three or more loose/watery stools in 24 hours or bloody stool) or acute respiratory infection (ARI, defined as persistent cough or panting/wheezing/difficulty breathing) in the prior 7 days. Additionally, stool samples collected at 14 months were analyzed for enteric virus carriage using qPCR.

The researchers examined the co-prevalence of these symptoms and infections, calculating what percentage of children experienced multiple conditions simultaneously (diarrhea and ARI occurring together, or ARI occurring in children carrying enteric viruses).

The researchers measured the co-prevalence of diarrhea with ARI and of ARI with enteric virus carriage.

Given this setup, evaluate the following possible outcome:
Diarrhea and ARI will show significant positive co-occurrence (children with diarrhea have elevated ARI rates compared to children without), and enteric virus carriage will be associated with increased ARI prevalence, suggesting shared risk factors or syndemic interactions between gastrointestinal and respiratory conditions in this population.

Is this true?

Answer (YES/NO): NO